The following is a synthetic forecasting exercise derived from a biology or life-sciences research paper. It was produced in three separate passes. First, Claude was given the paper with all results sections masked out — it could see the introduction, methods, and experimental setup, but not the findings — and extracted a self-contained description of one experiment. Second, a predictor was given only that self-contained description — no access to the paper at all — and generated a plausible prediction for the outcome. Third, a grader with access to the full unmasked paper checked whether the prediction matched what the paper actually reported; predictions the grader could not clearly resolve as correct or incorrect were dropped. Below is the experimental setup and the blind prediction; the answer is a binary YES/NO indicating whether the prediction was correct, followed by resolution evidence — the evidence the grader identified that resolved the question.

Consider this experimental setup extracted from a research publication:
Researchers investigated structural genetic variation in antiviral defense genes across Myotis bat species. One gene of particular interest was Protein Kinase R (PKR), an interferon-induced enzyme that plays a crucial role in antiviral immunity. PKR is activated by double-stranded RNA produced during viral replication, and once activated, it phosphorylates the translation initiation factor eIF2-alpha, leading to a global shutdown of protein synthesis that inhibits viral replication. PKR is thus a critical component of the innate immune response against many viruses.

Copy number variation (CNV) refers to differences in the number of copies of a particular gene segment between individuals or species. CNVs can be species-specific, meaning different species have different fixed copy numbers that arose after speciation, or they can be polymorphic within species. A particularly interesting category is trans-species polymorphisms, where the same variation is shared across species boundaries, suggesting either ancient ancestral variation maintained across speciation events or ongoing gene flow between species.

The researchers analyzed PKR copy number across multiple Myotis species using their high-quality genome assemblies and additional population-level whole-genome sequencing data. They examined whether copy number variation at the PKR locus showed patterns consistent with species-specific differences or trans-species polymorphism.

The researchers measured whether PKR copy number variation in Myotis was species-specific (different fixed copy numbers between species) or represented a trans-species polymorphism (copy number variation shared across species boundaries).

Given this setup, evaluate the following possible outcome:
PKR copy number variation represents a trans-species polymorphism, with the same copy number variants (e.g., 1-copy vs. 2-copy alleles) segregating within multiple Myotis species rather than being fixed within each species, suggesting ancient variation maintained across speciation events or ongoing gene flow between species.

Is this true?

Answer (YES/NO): YES